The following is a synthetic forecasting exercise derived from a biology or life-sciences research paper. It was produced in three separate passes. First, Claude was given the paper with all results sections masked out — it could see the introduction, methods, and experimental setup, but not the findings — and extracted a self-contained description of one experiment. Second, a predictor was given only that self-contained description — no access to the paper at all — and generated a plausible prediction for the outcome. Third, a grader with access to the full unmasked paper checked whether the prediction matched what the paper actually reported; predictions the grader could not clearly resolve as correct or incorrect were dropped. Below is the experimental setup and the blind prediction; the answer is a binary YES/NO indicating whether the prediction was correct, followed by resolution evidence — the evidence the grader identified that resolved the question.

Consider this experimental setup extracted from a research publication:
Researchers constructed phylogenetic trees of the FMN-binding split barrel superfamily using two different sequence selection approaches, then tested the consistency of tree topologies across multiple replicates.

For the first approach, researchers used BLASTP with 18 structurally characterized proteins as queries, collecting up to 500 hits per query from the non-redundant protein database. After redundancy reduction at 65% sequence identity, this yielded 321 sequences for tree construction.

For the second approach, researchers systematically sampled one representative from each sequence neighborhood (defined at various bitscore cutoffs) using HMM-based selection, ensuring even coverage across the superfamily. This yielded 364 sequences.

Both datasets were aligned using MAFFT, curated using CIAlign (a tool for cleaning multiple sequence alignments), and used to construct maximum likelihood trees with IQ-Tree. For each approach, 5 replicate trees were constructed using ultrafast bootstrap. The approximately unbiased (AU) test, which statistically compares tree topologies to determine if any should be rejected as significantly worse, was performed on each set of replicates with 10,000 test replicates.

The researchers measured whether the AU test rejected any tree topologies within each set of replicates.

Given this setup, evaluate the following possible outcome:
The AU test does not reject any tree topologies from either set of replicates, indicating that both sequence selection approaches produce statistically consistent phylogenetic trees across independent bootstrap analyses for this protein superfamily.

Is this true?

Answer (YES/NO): YES